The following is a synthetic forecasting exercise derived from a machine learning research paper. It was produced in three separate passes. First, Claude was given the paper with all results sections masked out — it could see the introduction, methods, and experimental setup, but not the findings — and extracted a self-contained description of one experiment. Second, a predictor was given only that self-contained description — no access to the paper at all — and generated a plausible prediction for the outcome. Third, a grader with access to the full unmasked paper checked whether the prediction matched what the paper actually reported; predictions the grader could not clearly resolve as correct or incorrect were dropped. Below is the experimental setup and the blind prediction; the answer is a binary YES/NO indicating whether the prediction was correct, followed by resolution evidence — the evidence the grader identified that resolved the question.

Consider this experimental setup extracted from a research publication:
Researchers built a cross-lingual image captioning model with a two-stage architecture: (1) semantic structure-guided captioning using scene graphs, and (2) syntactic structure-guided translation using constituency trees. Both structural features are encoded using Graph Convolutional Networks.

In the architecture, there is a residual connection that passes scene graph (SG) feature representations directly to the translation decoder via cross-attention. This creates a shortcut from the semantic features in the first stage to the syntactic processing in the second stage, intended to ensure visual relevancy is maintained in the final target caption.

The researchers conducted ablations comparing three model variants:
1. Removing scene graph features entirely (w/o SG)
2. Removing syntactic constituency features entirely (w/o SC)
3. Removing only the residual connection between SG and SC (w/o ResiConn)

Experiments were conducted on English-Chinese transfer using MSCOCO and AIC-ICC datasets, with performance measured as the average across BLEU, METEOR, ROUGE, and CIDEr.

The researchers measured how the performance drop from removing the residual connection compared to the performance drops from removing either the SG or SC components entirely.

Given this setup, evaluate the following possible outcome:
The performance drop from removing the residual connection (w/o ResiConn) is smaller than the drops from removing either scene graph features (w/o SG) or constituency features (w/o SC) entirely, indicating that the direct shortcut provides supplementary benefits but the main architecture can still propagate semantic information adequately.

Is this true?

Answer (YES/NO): YES